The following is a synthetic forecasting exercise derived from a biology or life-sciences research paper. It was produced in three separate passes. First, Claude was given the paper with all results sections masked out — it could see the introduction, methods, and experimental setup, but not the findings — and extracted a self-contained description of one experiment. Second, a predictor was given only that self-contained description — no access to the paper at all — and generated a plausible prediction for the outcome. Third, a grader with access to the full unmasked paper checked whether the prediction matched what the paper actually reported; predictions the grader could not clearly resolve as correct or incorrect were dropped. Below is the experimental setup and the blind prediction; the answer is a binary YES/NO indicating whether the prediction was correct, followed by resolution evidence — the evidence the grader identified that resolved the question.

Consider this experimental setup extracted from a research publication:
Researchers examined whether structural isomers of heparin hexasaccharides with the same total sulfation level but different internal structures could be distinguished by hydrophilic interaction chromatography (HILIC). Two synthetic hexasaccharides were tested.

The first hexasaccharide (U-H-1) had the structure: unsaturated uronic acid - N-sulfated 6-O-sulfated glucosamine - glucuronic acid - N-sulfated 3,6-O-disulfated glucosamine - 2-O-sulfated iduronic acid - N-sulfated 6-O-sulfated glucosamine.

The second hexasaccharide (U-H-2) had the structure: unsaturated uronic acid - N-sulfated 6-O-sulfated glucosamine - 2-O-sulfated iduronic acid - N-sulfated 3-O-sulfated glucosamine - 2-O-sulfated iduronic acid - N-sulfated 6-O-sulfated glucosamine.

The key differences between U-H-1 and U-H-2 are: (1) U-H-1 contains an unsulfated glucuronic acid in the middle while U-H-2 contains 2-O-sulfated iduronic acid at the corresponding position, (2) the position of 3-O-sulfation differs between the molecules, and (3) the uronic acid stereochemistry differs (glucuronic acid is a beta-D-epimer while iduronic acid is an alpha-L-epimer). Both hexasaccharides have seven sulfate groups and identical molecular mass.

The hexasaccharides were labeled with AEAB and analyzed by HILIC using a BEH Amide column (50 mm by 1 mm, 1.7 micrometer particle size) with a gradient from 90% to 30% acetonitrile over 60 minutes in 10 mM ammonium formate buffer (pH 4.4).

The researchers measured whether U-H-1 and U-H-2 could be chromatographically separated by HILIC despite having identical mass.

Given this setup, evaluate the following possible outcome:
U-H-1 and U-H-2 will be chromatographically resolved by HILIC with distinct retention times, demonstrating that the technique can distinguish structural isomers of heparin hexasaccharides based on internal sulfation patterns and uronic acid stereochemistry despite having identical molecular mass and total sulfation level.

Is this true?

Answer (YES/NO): YES